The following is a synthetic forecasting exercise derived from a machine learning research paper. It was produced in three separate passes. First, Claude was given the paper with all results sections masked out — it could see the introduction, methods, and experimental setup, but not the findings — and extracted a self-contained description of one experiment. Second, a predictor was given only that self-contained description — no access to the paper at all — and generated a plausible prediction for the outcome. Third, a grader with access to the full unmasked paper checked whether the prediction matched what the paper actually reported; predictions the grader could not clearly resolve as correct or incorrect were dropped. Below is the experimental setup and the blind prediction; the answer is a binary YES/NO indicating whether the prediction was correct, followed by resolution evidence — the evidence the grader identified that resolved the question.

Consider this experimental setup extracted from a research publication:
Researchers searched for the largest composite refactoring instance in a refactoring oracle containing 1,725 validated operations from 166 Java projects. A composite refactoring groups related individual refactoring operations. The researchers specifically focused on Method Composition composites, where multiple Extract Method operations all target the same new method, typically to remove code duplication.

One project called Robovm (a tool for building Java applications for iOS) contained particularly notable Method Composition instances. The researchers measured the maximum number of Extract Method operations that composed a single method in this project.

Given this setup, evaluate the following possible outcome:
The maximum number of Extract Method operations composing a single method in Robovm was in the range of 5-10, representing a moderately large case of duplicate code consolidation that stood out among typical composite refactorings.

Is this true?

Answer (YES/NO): NO